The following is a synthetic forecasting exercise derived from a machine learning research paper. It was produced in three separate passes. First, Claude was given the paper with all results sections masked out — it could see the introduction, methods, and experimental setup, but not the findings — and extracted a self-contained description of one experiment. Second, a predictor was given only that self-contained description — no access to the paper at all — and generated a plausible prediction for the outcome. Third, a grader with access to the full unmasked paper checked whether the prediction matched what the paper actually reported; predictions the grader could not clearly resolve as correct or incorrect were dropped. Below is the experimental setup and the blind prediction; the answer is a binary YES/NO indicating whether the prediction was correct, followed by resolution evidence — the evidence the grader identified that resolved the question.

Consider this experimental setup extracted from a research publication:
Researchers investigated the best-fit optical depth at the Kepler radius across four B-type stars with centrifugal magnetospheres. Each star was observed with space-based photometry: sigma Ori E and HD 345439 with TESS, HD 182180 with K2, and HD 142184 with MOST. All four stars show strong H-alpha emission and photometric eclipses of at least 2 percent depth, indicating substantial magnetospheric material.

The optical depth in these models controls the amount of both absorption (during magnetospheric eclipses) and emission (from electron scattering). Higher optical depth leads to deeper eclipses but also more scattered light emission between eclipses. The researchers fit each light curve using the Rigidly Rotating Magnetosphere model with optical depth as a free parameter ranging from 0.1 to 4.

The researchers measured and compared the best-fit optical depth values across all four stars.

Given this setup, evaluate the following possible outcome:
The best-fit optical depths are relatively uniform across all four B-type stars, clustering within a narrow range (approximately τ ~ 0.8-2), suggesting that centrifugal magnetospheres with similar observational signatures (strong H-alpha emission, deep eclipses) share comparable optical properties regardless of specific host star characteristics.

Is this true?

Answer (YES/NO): NO